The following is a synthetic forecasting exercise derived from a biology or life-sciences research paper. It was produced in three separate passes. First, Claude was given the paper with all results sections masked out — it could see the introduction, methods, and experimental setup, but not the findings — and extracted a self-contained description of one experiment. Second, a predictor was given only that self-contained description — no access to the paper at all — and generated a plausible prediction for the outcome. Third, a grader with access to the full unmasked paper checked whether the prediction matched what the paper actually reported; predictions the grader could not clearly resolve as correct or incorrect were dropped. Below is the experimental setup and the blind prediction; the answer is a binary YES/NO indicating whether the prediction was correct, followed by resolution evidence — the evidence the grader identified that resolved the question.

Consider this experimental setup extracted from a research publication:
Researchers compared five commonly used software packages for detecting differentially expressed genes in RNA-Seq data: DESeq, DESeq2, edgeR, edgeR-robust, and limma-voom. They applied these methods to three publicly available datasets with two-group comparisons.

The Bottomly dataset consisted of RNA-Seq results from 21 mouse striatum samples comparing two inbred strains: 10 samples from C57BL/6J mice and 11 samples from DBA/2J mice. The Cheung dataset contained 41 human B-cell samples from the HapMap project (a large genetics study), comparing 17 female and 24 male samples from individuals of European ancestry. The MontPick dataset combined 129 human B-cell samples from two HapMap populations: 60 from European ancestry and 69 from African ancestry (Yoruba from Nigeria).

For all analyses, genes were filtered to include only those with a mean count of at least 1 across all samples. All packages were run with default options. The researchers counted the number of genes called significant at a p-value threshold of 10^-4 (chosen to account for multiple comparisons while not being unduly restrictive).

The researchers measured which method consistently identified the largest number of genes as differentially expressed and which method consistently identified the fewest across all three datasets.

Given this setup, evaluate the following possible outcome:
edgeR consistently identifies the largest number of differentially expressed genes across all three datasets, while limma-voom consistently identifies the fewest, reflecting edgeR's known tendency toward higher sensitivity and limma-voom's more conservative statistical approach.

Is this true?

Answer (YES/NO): NO